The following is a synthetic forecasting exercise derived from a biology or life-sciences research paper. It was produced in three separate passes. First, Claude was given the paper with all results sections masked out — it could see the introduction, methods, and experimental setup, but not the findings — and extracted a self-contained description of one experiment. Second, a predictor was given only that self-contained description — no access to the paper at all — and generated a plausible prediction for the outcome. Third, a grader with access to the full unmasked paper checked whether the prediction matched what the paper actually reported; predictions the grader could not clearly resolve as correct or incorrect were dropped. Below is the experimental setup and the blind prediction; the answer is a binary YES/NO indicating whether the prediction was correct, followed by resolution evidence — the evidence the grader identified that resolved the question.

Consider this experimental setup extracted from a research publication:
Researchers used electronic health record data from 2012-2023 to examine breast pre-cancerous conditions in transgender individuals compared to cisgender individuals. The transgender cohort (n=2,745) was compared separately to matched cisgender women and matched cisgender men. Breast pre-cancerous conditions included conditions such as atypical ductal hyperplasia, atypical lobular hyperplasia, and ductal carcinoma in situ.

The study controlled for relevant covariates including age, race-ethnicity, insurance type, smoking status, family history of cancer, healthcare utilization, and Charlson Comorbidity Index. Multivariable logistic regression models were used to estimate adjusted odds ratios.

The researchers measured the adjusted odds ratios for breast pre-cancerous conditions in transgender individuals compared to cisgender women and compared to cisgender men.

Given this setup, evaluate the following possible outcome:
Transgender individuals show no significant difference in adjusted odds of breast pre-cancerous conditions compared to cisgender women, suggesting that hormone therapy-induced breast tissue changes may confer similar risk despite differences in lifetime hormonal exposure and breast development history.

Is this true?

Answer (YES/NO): NO